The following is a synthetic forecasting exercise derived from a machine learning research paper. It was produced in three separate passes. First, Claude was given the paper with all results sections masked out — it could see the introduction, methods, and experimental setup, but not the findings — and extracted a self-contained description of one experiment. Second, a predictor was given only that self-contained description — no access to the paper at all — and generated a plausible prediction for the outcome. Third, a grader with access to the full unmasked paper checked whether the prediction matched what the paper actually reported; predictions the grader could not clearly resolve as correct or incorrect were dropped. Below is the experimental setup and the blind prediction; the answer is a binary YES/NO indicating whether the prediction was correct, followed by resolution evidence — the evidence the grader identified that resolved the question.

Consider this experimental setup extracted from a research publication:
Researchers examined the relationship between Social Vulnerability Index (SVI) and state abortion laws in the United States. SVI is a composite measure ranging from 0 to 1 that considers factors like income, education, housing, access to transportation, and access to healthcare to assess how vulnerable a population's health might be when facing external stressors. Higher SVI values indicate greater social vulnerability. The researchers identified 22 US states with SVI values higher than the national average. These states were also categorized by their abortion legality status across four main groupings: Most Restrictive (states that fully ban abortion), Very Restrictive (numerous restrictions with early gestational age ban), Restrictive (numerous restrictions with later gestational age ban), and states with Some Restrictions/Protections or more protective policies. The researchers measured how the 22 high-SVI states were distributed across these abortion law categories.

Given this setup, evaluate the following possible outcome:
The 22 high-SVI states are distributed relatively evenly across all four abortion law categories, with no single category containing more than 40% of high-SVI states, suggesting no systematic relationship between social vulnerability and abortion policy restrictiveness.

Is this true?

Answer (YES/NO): NO